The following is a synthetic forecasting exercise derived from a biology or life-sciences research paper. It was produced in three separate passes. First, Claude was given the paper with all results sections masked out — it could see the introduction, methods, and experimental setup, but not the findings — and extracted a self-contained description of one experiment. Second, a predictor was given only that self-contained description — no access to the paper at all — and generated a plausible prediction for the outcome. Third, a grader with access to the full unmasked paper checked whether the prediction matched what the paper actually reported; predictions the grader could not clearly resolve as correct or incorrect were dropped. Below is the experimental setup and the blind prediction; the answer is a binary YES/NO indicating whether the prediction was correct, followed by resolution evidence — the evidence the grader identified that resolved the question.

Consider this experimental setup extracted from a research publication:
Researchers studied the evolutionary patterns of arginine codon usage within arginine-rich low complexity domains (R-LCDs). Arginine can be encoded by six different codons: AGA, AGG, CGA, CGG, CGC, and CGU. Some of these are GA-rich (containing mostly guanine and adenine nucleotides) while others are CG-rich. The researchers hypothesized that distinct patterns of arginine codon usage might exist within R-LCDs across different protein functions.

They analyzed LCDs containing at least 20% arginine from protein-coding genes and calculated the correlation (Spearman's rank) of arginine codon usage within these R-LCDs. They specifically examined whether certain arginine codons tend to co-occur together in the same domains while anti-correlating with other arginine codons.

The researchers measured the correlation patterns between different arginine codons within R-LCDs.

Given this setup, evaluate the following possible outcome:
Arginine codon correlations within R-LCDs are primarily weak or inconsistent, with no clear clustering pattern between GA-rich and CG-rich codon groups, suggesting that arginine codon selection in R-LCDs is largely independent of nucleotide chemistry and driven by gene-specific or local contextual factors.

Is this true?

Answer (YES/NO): NO